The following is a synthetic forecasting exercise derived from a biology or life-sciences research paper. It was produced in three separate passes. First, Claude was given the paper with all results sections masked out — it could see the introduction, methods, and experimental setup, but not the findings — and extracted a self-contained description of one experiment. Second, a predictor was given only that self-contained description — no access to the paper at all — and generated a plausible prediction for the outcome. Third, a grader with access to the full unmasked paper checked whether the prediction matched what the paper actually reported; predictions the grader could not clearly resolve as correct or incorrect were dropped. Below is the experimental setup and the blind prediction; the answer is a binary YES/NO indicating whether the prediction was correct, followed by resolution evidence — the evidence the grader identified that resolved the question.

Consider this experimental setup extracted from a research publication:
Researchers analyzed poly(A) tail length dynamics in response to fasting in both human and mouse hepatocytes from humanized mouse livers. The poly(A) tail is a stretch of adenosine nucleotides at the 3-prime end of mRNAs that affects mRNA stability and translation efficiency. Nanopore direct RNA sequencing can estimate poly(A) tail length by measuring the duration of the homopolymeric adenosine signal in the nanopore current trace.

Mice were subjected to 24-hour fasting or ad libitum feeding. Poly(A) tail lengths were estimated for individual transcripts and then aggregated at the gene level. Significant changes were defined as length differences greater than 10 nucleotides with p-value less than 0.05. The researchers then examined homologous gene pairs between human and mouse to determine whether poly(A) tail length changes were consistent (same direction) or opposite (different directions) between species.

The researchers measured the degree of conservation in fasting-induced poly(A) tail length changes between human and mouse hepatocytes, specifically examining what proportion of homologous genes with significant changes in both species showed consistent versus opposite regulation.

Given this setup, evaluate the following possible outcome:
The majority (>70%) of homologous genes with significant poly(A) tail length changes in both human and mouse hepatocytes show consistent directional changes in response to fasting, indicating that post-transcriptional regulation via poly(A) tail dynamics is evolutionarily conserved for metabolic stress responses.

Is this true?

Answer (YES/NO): NO